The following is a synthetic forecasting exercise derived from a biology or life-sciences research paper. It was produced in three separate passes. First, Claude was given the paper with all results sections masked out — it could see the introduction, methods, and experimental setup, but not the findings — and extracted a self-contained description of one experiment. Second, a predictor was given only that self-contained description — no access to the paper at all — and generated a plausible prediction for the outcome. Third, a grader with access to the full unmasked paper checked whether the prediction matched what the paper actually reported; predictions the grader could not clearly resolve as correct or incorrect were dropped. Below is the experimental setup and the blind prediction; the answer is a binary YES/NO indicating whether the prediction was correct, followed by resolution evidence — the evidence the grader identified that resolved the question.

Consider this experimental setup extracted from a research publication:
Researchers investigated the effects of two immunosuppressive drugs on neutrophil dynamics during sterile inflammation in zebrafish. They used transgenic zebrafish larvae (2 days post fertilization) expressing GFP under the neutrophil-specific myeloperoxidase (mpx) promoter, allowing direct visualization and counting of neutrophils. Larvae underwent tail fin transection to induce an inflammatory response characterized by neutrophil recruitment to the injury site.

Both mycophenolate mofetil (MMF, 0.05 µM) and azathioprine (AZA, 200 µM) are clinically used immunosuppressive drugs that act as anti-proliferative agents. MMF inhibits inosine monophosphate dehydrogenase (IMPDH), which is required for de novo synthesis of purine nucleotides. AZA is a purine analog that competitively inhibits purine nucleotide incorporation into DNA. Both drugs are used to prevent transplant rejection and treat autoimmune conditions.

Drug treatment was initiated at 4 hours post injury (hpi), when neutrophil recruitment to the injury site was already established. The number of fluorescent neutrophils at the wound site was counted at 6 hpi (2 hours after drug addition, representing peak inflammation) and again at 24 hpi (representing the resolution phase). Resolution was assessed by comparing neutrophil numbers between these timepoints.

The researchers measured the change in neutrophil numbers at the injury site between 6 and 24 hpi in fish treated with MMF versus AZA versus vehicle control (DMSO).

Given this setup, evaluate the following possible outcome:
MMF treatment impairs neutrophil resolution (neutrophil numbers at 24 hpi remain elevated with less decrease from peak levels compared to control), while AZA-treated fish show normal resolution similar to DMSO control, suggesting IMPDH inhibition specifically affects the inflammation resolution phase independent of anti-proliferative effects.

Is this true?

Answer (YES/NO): NO